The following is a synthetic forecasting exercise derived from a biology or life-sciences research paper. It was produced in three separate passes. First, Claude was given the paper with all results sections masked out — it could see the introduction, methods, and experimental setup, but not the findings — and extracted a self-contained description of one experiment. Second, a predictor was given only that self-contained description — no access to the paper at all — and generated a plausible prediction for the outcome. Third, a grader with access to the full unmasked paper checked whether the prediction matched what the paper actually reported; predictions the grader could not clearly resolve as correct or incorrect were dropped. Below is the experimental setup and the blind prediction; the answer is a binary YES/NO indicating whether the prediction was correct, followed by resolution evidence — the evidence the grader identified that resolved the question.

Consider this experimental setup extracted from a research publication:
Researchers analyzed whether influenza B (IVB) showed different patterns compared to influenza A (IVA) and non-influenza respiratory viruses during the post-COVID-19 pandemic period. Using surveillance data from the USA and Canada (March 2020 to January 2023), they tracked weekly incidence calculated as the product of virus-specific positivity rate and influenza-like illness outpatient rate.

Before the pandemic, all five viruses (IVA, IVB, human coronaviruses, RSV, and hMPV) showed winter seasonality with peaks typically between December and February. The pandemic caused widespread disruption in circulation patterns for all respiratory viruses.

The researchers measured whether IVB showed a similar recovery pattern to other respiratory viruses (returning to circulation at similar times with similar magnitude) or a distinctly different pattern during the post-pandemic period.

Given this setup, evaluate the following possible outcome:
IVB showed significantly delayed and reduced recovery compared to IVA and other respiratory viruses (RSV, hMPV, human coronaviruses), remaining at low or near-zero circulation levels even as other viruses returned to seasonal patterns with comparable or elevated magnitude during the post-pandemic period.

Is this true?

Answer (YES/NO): YES